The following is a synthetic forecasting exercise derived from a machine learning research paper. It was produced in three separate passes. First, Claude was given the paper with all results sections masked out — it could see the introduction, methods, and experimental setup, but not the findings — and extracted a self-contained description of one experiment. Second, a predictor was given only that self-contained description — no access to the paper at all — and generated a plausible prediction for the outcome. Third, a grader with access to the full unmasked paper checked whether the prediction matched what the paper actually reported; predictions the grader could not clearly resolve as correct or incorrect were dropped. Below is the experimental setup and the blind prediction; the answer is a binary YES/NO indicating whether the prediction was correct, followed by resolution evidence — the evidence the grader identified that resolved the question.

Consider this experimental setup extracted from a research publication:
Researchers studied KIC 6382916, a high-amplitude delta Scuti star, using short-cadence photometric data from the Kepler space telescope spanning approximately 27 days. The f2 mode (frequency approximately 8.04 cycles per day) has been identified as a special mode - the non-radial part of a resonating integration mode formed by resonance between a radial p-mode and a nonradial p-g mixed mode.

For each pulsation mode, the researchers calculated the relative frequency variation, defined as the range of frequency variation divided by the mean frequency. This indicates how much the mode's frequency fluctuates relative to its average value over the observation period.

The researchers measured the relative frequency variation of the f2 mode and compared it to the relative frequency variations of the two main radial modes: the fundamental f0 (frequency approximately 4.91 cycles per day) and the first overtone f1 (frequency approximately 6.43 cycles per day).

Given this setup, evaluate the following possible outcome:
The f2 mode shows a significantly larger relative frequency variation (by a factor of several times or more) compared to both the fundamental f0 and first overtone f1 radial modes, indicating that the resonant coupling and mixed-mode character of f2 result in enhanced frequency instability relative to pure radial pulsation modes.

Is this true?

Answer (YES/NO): YES